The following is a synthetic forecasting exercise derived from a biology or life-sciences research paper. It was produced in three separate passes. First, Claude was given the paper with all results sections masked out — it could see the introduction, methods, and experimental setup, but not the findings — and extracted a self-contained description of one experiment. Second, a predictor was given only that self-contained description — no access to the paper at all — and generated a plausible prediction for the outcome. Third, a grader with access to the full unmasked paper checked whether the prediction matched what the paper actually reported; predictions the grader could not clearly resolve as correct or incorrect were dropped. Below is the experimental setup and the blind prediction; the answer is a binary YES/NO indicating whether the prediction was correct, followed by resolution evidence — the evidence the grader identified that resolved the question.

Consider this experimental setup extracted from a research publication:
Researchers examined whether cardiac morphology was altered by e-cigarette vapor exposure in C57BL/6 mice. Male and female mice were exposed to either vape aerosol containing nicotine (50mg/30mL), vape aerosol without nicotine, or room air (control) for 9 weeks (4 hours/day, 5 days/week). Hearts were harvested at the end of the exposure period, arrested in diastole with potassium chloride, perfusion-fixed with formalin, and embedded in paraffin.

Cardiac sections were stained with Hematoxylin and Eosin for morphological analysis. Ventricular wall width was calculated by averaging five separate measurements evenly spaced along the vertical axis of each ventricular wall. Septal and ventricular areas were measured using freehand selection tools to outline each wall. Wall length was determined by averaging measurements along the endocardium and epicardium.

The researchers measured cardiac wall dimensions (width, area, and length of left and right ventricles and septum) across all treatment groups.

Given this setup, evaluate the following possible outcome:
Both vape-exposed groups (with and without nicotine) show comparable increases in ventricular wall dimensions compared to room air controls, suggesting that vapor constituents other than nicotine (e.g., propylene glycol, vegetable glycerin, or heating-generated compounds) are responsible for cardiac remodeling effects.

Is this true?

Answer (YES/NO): NO